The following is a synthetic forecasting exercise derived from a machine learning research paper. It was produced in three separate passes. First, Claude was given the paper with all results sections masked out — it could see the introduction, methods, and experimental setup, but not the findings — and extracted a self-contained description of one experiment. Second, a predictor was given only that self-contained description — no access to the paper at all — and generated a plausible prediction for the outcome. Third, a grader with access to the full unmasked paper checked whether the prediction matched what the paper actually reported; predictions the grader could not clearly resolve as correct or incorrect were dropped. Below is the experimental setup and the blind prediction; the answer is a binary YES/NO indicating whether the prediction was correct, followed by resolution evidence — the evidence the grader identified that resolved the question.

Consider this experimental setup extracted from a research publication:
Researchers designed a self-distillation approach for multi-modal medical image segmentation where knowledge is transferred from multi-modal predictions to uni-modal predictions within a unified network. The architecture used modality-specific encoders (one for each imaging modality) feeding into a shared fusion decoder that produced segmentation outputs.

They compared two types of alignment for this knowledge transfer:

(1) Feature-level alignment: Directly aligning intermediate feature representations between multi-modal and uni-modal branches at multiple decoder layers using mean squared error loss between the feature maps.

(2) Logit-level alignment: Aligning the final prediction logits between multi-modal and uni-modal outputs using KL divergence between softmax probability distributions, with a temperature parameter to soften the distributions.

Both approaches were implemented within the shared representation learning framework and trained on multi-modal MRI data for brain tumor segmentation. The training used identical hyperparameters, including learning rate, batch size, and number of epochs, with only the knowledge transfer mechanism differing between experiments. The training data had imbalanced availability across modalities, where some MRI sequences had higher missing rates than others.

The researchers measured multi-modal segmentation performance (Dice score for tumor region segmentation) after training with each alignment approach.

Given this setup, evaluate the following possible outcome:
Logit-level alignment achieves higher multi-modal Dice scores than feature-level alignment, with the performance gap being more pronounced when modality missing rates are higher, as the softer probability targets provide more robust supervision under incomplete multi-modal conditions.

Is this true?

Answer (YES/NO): NO